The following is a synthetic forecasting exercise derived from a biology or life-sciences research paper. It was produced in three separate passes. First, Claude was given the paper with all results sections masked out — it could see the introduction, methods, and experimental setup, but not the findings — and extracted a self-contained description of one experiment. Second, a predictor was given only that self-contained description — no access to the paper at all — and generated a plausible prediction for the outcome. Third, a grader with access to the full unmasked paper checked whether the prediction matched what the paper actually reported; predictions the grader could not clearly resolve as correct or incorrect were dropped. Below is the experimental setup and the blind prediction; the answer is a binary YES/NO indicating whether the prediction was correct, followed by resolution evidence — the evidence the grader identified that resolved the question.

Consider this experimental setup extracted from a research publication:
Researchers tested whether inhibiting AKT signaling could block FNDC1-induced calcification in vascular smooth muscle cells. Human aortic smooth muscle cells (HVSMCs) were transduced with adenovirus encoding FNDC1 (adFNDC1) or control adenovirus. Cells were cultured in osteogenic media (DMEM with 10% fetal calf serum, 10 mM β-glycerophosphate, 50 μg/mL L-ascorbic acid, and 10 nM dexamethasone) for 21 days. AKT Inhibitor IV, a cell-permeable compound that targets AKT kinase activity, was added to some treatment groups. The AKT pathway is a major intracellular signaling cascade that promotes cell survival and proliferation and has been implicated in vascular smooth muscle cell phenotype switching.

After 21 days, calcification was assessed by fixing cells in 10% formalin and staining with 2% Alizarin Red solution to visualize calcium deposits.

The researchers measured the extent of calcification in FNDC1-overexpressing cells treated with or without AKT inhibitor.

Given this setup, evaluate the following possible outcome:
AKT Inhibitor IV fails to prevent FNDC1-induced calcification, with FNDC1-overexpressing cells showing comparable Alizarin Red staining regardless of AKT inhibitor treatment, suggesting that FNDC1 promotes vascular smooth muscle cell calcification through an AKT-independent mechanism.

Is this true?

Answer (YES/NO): NO